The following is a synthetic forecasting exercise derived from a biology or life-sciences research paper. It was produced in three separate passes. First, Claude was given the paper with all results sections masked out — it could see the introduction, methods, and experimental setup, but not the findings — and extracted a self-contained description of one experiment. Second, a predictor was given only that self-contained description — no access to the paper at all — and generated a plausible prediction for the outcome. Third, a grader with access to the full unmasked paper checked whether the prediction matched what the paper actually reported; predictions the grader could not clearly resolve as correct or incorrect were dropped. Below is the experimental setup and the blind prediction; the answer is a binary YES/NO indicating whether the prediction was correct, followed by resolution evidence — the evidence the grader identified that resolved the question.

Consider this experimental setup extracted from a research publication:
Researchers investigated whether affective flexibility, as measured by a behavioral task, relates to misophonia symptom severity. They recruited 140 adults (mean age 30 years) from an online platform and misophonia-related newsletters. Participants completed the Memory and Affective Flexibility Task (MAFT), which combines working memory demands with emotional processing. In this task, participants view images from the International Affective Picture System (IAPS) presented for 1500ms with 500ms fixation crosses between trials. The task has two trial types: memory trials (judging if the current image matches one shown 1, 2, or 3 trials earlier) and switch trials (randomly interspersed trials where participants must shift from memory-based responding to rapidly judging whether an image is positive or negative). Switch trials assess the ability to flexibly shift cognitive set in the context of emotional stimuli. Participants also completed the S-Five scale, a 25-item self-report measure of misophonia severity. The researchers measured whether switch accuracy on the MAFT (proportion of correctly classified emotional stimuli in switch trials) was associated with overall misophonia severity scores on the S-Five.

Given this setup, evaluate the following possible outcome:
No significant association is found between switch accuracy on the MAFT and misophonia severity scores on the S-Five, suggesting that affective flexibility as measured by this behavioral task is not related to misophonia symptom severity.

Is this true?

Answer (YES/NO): NO